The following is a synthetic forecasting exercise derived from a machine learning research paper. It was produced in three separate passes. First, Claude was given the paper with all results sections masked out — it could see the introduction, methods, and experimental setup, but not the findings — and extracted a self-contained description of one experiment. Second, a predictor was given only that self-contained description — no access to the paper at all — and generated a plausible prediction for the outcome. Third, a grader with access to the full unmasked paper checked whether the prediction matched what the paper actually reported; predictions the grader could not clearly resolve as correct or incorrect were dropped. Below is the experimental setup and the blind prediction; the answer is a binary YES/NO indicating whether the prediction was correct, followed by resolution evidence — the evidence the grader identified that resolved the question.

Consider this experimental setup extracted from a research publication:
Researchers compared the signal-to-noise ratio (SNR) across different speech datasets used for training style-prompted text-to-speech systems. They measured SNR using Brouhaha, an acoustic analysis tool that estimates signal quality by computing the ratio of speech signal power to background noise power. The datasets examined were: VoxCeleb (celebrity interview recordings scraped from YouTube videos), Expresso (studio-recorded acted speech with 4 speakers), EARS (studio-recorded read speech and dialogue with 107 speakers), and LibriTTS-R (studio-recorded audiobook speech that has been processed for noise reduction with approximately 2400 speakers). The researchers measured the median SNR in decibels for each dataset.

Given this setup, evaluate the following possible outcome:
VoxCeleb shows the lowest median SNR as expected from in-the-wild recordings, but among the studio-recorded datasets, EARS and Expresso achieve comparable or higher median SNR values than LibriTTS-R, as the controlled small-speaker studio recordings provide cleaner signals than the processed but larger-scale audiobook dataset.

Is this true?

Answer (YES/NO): NO